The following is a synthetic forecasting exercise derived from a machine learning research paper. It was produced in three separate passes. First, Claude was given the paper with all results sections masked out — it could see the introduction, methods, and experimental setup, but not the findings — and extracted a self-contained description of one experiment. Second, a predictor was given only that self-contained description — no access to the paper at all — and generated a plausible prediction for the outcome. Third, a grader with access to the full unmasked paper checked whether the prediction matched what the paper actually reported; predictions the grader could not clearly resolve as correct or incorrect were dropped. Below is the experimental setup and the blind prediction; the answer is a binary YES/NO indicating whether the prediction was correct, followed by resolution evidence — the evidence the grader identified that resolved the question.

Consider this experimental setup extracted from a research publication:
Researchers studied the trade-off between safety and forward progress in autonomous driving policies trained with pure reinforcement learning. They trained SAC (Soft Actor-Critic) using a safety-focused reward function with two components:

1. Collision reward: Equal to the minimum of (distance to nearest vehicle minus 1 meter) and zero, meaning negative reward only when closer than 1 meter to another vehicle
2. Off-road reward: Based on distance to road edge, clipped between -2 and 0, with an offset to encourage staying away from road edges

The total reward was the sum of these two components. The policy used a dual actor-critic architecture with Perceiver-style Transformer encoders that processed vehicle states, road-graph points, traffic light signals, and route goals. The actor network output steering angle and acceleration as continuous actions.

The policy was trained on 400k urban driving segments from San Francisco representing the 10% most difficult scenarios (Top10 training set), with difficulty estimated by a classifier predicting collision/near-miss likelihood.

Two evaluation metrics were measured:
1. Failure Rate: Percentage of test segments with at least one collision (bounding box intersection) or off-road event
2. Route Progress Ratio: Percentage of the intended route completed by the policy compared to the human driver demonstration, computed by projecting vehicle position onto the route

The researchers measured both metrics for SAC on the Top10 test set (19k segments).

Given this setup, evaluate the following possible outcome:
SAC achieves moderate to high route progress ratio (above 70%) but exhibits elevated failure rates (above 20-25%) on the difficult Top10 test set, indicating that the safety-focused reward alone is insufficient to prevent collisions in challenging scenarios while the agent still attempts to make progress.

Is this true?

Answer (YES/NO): NO